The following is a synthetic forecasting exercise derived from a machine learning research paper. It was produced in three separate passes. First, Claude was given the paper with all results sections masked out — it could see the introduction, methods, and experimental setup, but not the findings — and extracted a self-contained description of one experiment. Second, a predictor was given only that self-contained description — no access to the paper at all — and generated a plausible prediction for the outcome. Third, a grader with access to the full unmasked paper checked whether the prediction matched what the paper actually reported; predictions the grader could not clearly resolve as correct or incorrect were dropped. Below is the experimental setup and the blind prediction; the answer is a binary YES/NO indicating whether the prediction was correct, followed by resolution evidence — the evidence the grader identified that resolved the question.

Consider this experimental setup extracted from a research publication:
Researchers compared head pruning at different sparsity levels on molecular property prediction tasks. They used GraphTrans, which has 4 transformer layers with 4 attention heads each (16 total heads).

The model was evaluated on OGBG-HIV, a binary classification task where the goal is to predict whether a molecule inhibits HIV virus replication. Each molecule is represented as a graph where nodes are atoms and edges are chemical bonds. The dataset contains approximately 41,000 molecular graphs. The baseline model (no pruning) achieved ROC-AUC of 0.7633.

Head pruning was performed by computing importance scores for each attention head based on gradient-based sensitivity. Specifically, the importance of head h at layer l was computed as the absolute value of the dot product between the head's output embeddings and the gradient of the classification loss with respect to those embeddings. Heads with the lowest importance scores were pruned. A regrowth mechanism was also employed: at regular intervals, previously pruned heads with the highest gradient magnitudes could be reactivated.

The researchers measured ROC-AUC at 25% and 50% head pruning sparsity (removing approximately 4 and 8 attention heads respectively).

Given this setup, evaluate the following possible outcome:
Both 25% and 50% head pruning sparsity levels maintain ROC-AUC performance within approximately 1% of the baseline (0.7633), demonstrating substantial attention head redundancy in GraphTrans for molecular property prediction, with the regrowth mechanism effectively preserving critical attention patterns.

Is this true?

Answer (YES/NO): YES